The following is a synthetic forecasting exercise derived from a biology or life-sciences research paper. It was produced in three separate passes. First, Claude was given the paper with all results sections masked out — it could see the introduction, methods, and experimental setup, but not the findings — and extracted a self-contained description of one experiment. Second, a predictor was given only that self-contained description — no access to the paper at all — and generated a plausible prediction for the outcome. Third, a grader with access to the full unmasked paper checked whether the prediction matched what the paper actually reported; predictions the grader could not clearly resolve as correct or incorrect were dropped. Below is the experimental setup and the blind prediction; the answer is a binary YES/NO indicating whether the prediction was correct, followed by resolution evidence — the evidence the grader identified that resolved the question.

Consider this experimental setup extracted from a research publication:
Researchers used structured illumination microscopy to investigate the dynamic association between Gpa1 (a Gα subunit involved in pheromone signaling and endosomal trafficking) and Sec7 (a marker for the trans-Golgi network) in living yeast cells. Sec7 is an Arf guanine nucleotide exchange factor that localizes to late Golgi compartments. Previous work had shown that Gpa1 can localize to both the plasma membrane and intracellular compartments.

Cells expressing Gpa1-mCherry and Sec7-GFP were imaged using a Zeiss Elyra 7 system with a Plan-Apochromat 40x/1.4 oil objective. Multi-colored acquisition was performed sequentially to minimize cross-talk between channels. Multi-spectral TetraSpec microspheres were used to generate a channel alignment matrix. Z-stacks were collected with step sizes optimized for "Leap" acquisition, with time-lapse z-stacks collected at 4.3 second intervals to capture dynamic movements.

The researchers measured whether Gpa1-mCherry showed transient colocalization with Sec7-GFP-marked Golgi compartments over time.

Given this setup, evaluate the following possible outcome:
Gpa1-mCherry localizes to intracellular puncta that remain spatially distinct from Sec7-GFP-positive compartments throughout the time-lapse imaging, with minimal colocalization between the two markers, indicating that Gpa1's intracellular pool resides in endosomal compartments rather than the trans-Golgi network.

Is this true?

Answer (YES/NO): NO